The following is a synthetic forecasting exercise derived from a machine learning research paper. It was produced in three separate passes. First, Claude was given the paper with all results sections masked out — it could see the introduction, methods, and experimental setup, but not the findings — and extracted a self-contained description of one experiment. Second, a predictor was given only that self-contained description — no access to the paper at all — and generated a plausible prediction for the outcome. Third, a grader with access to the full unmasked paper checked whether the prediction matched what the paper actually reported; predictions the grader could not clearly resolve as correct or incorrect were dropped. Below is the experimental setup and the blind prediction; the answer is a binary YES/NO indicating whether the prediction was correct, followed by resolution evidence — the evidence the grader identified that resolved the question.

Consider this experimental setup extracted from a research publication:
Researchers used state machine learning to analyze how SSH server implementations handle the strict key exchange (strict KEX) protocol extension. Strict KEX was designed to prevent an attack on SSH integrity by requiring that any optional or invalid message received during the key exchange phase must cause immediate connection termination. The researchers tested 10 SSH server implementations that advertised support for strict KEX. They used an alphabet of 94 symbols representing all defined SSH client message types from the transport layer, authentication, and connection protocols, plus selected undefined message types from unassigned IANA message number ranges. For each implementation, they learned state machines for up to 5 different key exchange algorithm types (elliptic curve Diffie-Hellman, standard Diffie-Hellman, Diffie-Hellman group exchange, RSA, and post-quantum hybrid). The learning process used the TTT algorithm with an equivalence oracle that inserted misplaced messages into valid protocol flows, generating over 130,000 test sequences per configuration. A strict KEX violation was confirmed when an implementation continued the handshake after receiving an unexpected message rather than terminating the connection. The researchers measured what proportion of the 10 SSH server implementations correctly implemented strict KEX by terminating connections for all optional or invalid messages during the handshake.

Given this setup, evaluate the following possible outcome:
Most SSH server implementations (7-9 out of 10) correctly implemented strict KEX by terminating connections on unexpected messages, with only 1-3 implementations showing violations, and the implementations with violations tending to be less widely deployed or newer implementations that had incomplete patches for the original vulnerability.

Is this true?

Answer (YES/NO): NO